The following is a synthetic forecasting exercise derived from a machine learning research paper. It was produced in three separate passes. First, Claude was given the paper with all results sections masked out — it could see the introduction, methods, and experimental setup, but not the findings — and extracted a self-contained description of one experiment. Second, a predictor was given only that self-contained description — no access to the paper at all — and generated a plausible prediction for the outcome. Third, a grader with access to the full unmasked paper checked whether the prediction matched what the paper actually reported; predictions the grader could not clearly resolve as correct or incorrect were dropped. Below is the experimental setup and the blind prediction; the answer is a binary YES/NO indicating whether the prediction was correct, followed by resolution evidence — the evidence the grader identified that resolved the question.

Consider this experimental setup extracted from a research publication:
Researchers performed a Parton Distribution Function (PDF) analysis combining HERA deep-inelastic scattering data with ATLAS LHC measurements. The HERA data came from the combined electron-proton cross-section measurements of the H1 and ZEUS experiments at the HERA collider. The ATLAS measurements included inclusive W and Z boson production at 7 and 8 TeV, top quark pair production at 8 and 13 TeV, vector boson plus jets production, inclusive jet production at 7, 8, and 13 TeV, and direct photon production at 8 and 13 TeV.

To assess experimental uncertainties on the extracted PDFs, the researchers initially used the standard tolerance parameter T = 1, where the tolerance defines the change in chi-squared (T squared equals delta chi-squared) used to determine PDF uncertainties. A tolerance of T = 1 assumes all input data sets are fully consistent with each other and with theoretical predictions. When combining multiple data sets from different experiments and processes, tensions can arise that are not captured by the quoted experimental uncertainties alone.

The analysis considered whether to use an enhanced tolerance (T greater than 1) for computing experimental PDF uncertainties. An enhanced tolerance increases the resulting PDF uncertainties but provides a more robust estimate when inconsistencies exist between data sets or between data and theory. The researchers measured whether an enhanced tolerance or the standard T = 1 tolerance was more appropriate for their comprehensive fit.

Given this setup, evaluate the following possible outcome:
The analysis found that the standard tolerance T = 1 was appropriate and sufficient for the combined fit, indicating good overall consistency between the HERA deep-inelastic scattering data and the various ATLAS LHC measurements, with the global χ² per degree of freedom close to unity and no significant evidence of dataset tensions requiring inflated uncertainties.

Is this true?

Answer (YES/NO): NO